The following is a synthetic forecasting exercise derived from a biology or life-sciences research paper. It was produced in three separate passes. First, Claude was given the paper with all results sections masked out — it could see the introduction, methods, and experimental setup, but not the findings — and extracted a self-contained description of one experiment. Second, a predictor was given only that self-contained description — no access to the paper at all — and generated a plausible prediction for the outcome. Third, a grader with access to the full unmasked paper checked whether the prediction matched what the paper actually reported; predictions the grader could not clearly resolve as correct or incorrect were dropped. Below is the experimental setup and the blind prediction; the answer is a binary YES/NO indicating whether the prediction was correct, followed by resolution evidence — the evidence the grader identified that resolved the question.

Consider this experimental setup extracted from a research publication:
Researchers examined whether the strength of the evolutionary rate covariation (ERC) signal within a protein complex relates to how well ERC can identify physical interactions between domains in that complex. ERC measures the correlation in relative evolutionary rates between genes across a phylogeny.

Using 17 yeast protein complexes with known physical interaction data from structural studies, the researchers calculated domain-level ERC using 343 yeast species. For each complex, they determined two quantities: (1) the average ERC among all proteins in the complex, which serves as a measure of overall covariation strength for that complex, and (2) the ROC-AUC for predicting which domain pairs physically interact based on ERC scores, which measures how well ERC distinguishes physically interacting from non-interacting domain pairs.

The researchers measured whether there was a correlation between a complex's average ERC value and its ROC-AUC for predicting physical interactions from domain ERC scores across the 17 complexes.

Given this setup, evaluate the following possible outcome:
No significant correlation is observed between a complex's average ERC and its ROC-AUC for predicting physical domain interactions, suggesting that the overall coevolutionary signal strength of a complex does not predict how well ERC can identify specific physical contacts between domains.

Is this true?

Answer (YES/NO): YES